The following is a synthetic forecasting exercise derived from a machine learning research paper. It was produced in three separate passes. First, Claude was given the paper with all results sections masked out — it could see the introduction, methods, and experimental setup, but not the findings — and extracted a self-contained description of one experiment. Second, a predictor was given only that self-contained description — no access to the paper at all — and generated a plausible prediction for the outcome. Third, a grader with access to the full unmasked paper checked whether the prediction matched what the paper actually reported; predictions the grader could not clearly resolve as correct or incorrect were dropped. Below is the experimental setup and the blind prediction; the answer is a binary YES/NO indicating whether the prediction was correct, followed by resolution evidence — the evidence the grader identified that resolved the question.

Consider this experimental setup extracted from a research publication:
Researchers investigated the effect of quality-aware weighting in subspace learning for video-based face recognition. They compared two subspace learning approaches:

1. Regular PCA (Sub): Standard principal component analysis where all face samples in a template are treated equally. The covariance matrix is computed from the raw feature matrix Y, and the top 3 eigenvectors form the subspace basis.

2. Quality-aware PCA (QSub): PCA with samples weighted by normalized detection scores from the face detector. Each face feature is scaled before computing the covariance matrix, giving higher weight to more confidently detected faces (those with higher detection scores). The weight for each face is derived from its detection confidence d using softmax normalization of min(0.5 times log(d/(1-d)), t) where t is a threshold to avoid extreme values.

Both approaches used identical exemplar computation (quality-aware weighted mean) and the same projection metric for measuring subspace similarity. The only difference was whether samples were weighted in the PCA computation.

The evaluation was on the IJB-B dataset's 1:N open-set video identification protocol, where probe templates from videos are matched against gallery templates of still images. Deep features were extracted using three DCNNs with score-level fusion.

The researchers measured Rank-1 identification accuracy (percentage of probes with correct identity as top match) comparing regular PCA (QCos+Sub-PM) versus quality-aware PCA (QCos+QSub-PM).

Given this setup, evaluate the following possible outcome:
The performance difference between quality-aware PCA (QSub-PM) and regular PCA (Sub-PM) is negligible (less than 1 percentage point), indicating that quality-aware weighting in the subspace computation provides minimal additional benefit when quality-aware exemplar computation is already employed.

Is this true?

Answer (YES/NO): YES